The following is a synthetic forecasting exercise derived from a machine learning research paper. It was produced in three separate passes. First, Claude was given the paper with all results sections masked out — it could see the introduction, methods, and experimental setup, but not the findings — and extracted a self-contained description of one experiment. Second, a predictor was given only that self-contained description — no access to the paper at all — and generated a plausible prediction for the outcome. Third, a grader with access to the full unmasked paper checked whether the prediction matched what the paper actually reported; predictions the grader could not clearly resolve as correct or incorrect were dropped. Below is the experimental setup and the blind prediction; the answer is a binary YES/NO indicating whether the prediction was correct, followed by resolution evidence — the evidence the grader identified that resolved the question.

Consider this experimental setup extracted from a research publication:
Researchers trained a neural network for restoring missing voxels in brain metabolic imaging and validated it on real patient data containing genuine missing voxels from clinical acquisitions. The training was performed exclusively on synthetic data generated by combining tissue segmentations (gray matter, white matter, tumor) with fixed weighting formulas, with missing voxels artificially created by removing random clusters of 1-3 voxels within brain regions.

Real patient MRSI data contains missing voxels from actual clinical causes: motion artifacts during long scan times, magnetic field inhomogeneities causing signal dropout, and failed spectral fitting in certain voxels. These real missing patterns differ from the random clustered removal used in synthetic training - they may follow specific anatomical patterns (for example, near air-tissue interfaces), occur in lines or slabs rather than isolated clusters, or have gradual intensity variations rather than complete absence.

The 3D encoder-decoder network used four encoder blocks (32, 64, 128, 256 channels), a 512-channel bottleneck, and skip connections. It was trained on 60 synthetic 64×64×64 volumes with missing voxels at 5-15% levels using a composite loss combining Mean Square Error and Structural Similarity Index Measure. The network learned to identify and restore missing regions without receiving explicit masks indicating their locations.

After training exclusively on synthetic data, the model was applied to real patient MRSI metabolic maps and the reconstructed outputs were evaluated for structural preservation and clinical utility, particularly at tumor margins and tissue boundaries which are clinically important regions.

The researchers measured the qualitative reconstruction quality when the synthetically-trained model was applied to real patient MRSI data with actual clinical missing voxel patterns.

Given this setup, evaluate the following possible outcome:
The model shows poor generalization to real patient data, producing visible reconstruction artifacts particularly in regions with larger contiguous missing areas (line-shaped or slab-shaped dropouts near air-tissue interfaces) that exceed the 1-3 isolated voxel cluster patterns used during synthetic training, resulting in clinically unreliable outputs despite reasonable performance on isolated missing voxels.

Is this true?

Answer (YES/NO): NO